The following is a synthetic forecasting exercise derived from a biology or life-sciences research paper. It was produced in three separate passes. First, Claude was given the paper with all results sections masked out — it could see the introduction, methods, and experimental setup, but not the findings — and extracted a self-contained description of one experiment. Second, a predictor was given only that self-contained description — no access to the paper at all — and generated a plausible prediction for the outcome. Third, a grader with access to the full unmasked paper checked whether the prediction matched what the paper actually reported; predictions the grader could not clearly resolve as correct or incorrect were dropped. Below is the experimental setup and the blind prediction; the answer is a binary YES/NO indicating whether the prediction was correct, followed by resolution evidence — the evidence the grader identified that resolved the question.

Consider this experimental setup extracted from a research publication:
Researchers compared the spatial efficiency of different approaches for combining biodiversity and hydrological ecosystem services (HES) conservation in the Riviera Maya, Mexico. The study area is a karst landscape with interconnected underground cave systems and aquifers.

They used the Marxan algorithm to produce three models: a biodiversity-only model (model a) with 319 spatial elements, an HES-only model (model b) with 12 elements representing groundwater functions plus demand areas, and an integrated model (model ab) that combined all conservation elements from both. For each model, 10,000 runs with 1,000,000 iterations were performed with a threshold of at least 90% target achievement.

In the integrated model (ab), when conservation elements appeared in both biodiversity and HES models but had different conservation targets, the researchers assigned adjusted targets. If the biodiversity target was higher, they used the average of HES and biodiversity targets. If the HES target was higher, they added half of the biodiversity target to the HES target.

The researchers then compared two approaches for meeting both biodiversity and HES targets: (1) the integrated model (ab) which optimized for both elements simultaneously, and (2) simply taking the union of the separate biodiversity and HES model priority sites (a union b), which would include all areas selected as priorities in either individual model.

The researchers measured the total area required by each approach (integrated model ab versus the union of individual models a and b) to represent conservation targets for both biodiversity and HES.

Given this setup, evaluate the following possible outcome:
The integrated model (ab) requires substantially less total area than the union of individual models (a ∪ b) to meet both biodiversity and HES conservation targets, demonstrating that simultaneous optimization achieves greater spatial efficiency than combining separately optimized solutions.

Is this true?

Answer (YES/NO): YES